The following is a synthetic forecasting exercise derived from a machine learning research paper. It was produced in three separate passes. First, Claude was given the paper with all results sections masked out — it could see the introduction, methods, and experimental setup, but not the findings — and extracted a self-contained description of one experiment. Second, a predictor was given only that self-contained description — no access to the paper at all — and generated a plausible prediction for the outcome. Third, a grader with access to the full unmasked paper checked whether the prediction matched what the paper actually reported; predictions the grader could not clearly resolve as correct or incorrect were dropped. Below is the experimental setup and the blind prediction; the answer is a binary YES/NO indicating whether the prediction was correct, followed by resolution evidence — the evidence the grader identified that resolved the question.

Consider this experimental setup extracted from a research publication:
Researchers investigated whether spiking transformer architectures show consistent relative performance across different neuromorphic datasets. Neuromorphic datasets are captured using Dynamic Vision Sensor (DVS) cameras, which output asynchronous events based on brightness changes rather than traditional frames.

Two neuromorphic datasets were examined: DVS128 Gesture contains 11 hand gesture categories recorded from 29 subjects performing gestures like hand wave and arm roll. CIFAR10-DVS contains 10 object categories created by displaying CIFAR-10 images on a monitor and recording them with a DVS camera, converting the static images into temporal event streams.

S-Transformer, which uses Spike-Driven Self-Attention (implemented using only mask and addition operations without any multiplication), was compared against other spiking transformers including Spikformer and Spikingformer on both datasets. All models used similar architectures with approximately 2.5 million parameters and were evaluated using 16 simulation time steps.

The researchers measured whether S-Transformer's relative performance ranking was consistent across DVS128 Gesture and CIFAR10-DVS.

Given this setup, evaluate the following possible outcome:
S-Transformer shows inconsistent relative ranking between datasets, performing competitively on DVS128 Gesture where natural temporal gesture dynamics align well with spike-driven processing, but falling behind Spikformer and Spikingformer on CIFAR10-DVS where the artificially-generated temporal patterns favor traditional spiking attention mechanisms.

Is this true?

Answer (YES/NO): YES